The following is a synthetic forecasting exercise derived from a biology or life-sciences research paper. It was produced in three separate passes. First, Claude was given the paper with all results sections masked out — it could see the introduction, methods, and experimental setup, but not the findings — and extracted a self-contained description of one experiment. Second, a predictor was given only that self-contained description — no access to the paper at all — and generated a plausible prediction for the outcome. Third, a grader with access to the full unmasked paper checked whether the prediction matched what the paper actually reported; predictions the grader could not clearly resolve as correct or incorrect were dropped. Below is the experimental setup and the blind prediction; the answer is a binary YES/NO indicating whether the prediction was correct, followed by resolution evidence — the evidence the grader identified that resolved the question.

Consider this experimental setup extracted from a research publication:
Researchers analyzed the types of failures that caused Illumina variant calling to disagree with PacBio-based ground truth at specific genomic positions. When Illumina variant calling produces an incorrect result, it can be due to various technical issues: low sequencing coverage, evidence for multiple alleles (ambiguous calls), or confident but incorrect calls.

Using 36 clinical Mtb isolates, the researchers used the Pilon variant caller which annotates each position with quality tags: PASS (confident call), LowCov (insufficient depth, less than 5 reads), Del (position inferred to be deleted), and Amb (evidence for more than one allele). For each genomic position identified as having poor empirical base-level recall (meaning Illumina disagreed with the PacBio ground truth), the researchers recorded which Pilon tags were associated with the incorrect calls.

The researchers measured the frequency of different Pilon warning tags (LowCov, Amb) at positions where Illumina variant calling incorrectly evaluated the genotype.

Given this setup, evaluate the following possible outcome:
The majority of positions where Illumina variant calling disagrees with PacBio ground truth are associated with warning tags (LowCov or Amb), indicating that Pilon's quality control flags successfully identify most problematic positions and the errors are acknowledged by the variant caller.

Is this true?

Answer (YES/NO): YES